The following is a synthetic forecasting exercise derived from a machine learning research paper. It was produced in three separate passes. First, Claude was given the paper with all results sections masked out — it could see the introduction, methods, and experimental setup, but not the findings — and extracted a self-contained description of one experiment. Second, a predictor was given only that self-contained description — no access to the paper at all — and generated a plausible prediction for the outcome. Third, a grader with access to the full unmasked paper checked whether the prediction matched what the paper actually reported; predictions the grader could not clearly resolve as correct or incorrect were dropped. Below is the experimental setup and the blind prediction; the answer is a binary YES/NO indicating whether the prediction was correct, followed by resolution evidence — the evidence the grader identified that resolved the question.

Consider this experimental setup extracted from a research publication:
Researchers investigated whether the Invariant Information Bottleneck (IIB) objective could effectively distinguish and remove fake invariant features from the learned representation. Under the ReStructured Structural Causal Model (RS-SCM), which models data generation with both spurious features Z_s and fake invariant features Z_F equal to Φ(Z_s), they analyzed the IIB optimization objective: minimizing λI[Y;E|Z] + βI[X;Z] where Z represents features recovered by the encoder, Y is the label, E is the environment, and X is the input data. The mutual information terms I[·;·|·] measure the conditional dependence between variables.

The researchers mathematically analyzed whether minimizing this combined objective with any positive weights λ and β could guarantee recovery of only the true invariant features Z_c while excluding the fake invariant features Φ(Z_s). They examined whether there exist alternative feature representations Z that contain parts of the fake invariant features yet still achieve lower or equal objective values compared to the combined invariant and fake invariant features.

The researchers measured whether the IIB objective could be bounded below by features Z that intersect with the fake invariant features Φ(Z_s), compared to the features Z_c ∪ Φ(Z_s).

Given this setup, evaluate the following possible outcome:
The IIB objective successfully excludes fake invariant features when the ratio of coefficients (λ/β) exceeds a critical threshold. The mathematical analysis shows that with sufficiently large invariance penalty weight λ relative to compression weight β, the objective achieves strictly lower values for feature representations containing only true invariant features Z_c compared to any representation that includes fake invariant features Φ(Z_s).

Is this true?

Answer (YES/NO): NO